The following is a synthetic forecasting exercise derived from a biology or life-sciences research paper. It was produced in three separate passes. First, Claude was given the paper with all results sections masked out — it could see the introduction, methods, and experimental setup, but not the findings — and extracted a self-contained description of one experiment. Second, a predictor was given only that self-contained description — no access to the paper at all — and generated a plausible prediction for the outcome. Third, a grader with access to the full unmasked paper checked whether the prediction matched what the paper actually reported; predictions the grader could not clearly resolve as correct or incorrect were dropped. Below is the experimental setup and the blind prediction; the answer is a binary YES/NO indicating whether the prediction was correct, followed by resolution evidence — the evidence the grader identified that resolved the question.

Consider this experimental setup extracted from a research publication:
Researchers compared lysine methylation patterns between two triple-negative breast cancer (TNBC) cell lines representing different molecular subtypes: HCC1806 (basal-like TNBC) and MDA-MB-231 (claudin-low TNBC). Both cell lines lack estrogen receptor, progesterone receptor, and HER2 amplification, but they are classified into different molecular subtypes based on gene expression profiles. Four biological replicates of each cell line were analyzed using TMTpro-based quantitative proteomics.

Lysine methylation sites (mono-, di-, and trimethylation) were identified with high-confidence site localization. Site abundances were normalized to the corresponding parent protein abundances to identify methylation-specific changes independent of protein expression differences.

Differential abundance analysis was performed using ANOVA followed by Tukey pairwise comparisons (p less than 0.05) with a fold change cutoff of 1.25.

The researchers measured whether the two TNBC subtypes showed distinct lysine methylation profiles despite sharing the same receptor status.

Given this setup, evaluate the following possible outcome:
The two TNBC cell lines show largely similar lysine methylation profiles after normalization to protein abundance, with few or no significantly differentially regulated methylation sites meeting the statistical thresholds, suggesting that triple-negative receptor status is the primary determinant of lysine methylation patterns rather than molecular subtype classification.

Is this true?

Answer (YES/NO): NO